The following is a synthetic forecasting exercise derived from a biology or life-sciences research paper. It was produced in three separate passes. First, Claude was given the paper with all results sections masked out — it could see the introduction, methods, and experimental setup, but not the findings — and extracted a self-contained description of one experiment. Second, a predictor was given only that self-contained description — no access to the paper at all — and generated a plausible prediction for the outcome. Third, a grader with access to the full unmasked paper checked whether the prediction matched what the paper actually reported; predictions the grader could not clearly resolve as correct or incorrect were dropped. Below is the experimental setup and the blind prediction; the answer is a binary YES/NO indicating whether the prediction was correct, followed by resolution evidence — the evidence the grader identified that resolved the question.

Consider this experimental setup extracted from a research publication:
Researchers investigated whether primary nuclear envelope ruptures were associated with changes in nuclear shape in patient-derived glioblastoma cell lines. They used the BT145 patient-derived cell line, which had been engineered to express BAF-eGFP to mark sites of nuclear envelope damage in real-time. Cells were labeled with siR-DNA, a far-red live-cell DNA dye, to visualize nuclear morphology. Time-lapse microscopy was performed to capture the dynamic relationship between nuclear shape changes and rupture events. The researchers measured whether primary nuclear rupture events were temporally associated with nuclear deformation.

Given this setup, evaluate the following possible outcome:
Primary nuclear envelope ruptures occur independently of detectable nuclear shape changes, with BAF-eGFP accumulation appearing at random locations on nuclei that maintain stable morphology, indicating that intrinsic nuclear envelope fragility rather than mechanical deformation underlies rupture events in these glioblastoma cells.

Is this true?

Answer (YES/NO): NO